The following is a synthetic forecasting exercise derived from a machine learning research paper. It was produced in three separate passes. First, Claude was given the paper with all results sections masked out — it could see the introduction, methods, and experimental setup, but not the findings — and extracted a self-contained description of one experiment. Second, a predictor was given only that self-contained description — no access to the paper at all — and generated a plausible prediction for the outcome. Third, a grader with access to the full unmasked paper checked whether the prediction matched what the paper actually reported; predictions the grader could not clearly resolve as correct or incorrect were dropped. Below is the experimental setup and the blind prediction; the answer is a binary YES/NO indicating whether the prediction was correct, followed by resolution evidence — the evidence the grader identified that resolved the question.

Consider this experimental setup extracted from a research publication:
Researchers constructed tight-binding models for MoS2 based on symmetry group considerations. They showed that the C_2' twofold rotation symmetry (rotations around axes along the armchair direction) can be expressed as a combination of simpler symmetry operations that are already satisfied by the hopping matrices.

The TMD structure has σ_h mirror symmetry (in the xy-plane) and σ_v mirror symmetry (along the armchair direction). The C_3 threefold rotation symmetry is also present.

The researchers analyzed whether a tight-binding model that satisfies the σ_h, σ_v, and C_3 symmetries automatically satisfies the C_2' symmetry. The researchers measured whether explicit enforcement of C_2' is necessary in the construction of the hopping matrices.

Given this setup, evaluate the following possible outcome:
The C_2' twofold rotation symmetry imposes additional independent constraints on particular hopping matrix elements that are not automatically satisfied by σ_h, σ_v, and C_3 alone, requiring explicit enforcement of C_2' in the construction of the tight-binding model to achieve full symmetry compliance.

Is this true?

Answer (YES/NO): NO